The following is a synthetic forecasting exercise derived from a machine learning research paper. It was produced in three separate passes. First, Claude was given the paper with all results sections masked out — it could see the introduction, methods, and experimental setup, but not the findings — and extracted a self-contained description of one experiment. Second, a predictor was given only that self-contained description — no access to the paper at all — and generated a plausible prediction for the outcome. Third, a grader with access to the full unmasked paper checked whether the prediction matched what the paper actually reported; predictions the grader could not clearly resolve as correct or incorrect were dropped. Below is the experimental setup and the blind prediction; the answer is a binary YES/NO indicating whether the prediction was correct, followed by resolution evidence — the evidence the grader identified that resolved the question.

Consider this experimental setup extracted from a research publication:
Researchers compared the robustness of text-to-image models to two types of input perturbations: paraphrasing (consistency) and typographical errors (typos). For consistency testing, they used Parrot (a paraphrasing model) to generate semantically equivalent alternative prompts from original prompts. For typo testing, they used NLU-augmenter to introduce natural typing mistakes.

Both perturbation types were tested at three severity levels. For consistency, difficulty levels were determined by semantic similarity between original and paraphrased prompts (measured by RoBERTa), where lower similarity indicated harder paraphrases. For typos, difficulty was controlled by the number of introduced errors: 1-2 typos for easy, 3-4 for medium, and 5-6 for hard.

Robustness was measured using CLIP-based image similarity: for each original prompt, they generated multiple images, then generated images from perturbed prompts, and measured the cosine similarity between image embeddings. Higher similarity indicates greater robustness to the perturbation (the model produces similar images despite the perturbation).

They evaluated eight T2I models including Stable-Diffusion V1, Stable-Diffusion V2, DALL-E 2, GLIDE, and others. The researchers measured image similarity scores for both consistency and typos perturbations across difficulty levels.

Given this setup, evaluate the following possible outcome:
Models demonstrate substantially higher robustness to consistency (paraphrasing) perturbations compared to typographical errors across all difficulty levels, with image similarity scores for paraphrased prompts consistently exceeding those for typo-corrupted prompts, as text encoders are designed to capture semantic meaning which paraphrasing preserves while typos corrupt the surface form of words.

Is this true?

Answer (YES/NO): NO